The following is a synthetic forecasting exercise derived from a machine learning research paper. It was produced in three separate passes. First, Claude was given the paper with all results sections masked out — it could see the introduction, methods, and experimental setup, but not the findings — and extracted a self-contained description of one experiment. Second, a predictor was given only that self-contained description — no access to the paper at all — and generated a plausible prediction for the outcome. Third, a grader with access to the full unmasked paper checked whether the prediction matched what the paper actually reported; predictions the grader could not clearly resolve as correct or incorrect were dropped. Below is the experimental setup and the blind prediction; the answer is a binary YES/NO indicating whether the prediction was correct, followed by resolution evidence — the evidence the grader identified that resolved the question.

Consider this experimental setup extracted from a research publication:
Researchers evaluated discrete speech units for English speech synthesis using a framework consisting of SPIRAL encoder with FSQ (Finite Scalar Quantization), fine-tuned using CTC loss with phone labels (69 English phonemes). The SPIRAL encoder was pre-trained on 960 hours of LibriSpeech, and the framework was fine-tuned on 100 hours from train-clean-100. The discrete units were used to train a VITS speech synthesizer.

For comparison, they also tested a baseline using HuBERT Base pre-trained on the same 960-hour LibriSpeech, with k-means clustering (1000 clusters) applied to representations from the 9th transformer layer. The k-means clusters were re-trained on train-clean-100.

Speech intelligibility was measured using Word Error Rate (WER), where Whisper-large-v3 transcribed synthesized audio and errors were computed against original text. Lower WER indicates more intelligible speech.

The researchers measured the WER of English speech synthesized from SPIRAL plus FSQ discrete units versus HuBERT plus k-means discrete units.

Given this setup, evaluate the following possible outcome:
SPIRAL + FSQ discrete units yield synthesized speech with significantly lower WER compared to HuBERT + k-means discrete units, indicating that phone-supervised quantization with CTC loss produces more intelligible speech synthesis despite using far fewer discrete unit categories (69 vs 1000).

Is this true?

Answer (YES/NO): NO